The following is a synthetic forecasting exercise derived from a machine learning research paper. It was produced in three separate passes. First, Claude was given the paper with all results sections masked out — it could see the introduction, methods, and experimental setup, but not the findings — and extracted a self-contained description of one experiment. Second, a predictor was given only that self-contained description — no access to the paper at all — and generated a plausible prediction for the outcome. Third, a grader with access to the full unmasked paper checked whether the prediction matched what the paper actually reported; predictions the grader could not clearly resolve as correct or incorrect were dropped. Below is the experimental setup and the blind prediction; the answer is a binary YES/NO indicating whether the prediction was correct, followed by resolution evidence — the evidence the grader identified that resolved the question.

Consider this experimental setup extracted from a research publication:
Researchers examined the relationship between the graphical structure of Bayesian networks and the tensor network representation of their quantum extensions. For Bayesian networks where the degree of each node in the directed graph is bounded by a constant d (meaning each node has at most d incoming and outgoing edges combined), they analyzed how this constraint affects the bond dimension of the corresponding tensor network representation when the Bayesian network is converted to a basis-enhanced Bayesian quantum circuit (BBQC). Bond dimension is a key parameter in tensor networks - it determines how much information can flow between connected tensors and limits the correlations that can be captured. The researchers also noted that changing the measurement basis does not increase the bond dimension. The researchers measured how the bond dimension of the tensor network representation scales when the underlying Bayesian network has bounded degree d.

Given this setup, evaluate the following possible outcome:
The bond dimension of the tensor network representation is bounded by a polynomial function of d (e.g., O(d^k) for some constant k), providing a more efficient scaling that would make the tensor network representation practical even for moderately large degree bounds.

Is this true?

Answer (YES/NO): NO